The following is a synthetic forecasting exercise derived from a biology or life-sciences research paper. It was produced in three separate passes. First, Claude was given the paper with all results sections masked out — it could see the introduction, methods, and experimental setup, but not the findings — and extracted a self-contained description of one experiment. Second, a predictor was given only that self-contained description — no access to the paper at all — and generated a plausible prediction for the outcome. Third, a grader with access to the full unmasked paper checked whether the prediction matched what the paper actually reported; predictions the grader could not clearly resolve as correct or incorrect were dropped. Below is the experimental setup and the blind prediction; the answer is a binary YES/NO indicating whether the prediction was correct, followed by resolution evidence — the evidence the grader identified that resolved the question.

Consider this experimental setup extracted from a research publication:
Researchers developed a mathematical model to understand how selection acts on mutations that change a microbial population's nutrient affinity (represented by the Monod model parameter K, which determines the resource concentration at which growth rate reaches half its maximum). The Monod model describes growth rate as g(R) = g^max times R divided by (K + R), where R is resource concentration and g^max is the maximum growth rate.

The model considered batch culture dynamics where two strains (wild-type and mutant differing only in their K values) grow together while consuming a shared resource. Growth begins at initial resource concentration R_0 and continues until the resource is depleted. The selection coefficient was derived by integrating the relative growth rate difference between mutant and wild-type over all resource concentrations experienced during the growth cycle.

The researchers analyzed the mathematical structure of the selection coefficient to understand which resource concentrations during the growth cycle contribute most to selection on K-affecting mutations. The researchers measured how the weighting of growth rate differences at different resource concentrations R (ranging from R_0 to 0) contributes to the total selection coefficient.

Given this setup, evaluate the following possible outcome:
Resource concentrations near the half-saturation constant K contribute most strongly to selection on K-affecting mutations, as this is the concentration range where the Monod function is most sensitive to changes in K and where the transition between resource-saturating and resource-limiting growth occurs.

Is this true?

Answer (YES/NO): NO